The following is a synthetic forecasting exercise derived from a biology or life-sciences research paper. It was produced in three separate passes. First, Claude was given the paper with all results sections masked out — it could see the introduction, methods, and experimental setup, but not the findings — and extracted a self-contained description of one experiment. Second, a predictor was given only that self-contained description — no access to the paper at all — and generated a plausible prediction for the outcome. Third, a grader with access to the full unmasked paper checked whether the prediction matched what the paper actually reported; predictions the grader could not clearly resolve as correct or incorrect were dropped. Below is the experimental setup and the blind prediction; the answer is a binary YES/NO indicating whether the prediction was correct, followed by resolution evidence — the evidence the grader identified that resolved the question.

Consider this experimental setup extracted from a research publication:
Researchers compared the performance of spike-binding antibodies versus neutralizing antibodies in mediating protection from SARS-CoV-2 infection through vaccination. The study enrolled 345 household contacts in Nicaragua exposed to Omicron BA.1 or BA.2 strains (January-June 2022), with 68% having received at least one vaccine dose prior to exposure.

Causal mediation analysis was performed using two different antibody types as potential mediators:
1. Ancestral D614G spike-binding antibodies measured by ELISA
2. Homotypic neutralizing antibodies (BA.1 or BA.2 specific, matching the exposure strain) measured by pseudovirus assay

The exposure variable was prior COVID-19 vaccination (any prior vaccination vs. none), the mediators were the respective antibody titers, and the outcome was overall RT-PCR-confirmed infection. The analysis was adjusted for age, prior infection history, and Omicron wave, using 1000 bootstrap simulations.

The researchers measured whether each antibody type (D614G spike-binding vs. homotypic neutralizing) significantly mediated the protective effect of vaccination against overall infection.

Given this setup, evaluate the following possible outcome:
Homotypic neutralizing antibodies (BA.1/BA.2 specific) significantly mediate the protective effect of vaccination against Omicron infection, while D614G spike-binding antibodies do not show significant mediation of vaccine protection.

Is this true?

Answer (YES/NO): YES